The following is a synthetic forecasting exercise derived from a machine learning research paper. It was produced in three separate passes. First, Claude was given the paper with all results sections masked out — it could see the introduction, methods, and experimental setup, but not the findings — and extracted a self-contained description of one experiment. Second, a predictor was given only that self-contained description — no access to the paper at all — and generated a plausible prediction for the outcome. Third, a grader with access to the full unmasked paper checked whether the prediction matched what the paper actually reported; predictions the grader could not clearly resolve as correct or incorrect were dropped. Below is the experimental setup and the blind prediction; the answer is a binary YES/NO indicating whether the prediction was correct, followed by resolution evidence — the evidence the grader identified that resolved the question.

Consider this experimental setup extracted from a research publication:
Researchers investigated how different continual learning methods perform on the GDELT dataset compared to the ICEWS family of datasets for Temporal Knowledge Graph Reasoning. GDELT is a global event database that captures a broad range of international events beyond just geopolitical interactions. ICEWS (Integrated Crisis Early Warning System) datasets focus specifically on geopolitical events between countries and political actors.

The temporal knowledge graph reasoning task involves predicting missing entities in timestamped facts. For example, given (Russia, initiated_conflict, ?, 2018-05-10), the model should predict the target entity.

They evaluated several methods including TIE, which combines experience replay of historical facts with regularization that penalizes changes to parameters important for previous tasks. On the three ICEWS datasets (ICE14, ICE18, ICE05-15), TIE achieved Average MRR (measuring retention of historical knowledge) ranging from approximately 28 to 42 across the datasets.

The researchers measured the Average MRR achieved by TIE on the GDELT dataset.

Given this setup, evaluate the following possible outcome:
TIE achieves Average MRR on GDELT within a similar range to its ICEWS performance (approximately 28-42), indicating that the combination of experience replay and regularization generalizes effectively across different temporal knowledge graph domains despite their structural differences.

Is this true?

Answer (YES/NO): NO